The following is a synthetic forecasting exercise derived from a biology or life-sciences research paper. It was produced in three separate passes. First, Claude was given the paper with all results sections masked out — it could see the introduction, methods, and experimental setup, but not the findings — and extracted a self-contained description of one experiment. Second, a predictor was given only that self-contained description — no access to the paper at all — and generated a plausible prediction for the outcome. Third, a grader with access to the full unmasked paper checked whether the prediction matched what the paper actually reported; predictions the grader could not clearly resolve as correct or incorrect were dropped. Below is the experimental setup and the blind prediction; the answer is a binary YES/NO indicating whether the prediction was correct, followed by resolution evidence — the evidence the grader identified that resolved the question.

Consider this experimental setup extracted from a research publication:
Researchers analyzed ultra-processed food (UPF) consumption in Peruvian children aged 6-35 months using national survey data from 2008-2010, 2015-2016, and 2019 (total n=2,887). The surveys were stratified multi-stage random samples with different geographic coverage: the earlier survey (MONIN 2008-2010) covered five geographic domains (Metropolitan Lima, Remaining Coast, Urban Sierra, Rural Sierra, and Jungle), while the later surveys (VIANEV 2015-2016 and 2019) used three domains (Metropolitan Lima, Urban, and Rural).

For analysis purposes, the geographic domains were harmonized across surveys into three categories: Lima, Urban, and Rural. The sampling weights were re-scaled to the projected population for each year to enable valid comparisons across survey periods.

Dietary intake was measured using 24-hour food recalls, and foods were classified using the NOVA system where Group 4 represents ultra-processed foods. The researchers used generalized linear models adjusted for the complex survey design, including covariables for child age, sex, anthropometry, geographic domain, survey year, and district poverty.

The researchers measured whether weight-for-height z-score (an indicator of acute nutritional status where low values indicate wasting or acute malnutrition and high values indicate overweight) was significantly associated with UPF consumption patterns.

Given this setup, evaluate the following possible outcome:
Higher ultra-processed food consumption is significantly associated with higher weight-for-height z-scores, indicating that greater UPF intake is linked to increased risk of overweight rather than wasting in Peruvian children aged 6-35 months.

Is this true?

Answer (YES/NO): NO